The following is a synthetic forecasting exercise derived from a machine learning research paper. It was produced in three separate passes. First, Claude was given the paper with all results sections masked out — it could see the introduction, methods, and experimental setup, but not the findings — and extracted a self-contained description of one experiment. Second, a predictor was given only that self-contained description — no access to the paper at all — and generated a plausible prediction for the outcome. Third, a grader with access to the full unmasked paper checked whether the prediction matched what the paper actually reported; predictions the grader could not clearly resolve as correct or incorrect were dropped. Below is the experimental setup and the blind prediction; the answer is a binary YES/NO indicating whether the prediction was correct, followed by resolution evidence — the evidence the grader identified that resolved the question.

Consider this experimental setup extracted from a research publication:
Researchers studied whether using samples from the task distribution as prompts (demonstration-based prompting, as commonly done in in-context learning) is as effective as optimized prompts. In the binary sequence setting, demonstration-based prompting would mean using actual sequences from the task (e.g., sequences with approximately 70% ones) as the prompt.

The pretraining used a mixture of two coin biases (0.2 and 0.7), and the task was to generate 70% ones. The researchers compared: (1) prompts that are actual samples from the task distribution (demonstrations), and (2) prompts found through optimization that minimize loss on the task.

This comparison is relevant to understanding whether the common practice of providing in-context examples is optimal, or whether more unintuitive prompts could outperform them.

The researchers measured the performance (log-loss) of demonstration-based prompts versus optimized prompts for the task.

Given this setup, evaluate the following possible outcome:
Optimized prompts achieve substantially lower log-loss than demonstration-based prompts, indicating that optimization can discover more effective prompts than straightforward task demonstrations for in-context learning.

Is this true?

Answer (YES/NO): YES